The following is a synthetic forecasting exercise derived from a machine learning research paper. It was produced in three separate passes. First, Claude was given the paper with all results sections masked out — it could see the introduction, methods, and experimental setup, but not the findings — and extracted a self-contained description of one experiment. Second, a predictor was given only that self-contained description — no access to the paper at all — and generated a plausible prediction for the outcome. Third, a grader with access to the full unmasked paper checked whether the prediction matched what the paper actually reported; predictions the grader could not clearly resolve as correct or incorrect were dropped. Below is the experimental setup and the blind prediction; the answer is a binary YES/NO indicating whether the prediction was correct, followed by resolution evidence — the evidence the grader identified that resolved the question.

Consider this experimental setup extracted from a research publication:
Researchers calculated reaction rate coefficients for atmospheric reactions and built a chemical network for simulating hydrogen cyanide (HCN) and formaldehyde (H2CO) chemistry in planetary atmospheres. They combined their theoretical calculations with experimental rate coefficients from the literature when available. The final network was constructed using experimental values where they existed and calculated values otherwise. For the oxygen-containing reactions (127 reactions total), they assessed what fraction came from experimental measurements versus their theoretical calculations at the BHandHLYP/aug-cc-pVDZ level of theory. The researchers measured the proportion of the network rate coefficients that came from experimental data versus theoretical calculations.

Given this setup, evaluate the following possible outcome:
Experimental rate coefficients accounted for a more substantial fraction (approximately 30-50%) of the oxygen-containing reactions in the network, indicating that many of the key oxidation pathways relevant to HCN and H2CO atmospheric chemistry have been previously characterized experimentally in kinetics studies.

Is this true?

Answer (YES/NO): YES